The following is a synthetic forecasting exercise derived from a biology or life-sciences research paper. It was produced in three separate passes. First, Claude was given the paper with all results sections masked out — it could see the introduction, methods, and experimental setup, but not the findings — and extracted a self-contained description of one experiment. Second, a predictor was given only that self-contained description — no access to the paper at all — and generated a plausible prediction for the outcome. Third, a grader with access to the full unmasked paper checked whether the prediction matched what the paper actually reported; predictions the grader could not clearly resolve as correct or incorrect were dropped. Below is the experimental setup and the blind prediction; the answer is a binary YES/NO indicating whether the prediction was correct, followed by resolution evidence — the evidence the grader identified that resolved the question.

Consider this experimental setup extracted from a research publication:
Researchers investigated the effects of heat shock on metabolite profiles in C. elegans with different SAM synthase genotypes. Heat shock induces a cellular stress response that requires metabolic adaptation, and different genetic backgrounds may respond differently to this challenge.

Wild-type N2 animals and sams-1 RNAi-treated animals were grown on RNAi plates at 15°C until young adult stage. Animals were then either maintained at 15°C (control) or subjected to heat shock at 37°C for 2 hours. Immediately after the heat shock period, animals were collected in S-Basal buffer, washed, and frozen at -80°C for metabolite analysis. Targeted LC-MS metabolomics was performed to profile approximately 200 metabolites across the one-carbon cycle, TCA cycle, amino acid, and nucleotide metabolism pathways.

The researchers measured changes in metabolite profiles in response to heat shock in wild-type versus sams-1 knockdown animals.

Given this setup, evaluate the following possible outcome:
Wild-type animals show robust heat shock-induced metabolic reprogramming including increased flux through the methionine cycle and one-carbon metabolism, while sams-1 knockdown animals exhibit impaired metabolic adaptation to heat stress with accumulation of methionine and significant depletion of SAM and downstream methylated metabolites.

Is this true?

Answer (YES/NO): NO